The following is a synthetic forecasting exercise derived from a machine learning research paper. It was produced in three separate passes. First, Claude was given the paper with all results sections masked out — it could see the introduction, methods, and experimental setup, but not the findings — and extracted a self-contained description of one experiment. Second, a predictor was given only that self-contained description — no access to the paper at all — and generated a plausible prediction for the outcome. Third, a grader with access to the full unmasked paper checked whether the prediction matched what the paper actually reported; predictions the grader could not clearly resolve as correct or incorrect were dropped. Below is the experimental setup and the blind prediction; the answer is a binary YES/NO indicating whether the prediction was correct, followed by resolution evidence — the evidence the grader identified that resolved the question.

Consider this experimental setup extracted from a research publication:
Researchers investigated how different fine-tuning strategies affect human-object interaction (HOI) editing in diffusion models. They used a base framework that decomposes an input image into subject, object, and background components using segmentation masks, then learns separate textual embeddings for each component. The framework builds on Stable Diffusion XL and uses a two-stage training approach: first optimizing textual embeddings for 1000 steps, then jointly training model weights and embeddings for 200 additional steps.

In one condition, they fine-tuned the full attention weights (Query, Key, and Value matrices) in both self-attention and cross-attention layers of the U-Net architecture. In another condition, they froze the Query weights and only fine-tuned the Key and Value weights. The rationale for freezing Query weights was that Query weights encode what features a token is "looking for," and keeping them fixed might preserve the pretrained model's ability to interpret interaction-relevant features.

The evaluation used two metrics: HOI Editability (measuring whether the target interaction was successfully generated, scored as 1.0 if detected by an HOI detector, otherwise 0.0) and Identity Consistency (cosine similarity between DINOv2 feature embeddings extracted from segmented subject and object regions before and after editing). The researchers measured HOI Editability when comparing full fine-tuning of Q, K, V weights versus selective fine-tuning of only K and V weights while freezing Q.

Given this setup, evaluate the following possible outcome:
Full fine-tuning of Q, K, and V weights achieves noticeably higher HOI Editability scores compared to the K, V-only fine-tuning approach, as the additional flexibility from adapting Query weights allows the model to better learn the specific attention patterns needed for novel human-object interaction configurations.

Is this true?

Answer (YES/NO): NO